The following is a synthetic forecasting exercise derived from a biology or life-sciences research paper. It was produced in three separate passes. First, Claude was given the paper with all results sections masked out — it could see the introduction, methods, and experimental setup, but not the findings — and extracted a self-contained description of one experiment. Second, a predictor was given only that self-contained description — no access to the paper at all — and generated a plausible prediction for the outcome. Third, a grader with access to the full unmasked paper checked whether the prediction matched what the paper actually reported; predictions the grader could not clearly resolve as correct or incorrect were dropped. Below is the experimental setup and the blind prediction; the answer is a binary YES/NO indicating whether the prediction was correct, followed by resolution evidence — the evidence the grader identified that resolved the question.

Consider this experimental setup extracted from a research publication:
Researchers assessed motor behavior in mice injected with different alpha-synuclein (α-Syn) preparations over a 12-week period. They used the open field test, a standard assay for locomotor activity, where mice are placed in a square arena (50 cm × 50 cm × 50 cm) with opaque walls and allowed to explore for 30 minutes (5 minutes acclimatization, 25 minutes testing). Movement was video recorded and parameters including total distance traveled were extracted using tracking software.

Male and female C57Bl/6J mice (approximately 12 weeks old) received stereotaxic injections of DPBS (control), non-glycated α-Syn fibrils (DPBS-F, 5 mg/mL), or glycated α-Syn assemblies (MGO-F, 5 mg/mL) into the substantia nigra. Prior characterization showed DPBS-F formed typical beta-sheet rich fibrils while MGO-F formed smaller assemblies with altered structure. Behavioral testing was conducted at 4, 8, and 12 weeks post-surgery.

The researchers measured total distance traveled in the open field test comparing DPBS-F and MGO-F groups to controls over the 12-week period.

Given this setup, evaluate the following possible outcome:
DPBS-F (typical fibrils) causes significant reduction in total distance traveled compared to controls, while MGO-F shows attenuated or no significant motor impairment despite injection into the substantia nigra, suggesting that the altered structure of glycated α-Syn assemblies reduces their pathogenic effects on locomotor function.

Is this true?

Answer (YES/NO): NO